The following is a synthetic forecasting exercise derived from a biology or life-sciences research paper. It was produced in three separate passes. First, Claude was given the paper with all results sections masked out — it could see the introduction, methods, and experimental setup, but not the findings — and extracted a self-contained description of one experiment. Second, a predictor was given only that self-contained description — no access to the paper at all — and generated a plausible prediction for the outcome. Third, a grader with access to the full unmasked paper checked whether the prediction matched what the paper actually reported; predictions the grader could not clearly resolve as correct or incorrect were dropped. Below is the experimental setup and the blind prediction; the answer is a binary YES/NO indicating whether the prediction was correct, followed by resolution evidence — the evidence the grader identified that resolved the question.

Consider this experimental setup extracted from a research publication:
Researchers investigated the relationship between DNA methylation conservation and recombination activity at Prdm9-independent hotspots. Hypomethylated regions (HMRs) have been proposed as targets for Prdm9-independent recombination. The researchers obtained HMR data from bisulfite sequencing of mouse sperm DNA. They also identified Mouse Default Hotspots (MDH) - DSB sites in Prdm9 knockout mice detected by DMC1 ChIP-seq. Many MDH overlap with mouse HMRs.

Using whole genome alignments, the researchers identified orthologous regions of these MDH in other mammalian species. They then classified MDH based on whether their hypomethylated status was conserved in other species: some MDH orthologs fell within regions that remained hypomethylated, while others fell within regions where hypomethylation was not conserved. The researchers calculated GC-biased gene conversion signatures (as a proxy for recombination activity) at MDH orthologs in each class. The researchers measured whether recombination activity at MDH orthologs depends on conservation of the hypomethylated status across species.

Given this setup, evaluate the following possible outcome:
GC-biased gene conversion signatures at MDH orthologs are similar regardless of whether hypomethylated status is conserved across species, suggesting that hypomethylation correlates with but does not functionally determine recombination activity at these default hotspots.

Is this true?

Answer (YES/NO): NO